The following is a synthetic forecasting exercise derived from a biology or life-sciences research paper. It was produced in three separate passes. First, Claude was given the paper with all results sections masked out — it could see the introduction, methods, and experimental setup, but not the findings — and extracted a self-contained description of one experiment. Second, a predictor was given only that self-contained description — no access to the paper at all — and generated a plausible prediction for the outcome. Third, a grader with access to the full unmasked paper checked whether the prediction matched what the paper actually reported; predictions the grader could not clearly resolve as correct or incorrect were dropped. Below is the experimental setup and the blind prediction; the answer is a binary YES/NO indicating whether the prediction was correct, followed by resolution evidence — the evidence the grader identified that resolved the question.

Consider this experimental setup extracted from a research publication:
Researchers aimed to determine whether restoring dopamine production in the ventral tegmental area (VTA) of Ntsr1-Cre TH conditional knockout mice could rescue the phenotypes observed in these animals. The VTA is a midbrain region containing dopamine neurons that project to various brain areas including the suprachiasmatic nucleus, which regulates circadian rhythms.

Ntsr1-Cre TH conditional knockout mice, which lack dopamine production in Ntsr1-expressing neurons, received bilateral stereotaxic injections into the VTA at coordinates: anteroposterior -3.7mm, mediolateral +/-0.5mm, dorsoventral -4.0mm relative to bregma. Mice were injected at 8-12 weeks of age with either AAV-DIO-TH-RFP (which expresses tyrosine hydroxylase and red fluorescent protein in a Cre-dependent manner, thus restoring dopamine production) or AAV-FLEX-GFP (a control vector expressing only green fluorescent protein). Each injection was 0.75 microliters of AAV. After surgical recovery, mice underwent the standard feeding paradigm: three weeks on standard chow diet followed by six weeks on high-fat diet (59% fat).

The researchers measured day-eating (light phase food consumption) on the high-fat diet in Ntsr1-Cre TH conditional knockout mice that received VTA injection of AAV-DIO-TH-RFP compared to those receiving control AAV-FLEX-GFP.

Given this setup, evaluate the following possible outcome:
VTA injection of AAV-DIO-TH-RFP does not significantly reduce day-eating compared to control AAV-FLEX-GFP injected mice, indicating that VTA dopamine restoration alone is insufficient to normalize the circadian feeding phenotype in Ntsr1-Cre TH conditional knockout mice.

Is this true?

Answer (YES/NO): NO